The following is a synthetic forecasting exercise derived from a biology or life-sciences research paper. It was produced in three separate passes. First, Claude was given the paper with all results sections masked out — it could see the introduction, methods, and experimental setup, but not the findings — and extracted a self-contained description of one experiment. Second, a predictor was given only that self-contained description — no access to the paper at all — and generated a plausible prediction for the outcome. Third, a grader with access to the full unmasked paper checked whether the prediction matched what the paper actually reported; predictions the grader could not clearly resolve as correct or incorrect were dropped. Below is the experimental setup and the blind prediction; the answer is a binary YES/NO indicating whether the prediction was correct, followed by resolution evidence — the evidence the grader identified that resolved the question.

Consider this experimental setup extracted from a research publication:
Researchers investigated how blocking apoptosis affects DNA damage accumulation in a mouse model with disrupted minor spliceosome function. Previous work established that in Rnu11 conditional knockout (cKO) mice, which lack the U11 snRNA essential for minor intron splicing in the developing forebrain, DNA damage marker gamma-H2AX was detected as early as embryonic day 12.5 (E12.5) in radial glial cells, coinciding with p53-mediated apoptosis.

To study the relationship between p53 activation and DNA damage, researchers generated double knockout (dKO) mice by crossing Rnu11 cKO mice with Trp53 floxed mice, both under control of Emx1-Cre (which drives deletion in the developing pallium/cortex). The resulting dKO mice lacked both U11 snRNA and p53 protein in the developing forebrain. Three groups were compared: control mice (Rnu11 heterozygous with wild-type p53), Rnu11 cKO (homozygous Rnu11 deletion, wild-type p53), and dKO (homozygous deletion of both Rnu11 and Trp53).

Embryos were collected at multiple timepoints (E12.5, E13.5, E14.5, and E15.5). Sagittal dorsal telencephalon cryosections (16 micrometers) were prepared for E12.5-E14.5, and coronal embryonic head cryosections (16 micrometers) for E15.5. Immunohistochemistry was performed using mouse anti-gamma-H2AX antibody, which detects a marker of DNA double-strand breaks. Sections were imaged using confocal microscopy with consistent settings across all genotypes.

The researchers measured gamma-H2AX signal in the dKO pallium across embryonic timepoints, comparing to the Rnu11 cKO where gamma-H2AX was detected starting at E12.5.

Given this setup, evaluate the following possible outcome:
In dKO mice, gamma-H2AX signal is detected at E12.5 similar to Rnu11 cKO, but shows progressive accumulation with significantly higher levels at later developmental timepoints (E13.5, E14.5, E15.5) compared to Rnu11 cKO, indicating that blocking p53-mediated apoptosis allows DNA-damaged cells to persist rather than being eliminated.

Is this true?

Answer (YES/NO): NO